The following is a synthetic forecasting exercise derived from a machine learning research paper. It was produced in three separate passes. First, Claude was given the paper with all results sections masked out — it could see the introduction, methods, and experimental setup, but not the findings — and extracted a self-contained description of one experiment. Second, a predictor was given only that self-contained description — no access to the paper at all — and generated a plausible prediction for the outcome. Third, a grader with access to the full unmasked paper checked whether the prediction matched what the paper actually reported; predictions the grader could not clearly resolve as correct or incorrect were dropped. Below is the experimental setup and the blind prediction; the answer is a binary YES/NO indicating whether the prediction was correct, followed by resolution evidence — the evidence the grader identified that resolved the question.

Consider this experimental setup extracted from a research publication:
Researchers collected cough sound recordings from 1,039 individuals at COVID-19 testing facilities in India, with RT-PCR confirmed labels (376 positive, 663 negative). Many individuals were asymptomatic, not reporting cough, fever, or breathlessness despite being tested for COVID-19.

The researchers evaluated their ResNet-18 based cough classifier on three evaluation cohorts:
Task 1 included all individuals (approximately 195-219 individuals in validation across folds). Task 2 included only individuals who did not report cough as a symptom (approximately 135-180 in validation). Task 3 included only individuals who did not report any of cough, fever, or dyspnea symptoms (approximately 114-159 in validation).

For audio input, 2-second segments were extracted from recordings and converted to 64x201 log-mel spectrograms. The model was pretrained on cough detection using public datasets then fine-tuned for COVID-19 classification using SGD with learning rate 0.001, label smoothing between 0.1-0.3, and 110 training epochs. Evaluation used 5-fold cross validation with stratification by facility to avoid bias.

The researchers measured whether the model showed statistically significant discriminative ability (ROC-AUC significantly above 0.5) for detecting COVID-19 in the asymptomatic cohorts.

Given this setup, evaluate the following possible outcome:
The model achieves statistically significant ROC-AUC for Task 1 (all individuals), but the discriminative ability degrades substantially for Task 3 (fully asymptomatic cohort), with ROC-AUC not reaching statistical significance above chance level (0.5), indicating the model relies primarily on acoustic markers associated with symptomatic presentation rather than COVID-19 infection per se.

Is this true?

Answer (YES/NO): NO